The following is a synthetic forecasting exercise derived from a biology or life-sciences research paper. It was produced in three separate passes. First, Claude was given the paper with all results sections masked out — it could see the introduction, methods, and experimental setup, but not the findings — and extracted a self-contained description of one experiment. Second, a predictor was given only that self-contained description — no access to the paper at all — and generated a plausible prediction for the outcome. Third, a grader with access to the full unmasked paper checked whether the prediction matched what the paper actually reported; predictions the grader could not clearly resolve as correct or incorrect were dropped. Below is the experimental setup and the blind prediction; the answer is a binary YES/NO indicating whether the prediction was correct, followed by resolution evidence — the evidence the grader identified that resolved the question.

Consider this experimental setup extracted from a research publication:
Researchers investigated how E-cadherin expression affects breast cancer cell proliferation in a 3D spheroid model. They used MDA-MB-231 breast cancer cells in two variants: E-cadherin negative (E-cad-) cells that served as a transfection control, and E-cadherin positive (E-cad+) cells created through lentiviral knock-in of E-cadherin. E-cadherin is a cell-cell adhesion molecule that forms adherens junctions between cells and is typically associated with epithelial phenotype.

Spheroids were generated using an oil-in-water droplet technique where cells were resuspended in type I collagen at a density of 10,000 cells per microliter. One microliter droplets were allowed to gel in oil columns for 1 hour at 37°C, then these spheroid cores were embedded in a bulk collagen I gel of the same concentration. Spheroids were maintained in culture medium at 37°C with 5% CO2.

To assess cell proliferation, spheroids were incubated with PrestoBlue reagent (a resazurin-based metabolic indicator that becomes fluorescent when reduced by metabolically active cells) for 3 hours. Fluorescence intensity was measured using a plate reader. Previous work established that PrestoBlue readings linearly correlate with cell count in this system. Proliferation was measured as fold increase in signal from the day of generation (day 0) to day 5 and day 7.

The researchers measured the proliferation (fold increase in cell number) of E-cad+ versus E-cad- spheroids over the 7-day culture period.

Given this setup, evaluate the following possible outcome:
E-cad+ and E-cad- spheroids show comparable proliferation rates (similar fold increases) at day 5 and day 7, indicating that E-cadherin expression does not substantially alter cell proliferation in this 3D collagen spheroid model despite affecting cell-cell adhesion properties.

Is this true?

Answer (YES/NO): NO